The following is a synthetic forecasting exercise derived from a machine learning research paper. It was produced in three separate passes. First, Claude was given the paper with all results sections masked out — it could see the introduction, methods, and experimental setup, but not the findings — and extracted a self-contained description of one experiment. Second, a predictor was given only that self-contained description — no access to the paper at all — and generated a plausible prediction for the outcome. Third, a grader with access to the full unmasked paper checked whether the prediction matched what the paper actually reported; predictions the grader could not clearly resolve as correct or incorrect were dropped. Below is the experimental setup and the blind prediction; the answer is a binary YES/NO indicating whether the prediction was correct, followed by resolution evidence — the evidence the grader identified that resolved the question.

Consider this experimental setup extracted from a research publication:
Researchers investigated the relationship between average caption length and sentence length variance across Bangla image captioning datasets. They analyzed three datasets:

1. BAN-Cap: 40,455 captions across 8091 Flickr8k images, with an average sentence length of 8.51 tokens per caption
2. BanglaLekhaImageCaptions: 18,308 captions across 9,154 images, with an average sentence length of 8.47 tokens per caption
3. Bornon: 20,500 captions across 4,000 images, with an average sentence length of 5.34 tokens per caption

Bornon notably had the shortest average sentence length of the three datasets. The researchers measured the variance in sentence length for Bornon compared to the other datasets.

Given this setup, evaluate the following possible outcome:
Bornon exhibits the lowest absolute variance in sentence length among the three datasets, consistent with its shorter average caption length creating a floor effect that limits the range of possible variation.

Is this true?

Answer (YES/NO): YES